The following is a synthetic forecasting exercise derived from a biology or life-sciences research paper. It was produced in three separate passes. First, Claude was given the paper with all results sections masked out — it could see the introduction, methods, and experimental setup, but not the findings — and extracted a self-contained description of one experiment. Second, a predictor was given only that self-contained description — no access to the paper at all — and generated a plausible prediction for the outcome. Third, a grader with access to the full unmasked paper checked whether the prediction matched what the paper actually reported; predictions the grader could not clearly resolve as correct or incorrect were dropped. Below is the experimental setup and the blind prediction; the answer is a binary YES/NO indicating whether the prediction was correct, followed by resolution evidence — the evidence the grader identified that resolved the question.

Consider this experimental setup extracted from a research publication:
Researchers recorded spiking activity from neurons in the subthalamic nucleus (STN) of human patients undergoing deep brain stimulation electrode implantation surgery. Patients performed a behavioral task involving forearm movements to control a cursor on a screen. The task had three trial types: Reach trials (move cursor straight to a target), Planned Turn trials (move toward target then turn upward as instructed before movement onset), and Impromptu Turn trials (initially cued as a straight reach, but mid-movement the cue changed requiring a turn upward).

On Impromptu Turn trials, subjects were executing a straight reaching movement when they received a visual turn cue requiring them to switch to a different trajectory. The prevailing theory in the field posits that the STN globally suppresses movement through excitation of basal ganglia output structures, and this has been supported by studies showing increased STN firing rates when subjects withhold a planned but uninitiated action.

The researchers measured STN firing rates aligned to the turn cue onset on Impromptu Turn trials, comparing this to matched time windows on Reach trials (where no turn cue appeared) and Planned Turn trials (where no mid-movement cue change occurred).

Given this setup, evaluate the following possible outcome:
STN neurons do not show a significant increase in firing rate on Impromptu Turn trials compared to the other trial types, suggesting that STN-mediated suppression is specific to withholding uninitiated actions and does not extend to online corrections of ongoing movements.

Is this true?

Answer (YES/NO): YES